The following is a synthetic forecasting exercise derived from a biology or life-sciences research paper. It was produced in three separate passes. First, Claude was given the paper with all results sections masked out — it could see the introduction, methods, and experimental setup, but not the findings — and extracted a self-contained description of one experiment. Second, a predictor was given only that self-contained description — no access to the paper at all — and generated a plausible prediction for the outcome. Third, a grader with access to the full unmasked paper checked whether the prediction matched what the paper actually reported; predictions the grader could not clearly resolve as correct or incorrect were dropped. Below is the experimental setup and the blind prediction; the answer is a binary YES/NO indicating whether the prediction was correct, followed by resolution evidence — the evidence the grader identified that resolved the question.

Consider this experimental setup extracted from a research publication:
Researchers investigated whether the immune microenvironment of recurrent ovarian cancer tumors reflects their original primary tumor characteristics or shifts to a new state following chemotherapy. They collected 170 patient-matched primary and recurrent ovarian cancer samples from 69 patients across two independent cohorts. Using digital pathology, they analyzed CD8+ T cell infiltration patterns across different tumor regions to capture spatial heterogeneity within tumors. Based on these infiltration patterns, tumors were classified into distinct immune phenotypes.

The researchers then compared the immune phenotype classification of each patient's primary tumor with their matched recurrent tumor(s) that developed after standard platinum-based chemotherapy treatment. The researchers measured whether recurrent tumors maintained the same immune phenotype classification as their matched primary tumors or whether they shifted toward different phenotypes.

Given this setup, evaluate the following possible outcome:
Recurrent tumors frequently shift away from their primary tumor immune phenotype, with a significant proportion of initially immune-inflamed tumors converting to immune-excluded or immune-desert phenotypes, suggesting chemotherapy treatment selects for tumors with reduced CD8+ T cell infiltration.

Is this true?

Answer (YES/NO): NO